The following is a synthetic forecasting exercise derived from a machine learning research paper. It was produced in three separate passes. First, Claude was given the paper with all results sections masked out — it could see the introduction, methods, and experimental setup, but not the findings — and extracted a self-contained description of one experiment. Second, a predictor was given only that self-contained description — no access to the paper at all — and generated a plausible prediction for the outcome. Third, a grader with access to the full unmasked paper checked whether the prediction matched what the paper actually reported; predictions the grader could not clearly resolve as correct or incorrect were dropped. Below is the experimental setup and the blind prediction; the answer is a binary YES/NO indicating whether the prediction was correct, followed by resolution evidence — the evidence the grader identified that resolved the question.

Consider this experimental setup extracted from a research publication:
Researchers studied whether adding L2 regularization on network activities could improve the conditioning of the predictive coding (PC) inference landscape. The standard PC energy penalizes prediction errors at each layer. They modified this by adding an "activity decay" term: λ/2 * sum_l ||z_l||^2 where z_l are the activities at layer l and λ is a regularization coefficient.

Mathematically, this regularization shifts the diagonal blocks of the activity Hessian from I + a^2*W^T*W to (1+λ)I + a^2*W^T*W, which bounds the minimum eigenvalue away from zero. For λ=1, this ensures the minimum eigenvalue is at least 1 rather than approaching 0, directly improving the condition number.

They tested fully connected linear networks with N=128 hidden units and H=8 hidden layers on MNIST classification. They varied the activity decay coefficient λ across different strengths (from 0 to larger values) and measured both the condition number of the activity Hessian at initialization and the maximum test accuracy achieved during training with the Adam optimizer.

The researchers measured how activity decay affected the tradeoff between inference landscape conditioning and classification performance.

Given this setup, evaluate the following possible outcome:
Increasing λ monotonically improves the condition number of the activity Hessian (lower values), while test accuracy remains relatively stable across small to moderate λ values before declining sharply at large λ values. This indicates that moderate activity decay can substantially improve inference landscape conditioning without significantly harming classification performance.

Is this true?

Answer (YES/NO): NO